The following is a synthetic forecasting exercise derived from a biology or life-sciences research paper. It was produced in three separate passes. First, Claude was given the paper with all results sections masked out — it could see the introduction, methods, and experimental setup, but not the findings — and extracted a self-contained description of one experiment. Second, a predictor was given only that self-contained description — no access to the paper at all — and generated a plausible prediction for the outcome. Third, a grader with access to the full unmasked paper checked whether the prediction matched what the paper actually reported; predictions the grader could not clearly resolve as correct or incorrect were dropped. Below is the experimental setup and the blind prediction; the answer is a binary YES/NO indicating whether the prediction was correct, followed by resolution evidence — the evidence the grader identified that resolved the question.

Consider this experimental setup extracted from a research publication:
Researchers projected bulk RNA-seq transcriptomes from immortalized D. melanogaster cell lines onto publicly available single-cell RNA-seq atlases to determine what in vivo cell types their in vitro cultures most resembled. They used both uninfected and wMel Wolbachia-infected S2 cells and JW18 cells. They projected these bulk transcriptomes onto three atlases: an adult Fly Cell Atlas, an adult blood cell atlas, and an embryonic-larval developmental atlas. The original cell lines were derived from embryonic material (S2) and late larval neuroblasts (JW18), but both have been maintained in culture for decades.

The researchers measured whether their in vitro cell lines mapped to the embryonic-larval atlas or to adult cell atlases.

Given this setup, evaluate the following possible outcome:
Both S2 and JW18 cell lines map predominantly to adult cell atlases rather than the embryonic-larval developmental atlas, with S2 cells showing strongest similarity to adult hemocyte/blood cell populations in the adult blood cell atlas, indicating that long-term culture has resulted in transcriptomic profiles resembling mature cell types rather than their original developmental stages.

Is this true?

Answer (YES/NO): NO